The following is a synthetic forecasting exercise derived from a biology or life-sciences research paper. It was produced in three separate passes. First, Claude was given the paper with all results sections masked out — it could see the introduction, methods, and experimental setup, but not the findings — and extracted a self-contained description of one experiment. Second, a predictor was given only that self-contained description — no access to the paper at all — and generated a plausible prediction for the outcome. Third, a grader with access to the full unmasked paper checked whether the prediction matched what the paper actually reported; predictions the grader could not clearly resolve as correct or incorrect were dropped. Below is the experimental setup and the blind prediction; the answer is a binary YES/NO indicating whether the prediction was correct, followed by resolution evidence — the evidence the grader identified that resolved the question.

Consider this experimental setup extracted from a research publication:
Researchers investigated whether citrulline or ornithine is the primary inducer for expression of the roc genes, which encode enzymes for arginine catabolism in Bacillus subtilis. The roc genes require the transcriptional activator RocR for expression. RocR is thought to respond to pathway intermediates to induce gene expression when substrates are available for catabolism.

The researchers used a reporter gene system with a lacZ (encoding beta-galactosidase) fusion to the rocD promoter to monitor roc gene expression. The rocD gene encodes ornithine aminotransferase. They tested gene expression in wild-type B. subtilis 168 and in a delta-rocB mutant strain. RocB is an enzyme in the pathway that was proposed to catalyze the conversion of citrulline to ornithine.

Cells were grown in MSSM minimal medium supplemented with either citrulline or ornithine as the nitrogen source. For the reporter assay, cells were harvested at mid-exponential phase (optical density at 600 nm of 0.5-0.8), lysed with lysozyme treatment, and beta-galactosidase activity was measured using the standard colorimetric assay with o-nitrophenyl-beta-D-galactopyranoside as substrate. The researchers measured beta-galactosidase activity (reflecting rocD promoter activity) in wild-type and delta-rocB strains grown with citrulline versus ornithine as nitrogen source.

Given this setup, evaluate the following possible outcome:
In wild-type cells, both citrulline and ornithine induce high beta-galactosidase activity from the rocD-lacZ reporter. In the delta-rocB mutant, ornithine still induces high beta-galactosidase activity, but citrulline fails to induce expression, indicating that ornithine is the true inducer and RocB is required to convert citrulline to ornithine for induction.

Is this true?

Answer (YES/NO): YES